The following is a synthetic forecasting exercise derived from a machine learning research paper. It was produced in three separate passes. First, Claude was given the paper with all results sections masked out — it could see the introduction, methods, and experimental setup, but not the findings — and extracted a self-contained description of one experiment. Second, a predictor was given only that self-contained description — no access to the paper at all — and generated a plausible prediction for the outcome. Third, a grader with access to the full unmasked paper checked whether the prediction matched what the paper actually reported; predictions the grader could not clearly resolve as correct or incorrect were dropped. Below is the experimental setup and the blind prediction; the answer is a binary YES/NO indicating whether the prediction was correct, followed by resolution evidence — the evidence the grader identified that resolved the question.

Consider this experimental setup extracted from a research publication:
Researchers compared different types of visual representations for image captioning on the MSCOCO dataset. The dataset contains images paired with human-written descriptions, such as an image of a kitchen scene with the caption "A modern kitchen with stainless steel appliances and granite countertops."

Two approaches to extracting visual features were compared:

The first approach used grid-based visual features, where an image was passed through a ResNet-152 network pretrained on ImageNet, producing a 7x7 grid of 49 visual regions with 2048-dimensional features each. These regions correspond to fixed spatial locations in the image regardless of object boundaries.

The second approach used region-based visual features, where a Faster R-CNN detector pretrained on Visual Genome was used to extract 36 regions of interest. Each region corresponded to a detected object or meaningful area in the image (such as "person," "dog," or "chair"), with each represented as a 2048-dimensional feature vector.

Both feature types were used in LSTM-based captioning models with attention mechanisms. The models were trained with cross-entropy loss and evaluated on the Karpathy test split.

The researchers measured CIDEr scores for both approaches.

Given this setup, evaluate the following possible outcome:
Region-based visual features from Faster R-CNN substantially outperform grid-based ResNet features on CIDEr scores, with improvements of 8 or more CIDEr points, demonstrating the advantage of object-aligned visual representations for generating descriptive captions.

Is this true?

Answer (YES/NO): YES